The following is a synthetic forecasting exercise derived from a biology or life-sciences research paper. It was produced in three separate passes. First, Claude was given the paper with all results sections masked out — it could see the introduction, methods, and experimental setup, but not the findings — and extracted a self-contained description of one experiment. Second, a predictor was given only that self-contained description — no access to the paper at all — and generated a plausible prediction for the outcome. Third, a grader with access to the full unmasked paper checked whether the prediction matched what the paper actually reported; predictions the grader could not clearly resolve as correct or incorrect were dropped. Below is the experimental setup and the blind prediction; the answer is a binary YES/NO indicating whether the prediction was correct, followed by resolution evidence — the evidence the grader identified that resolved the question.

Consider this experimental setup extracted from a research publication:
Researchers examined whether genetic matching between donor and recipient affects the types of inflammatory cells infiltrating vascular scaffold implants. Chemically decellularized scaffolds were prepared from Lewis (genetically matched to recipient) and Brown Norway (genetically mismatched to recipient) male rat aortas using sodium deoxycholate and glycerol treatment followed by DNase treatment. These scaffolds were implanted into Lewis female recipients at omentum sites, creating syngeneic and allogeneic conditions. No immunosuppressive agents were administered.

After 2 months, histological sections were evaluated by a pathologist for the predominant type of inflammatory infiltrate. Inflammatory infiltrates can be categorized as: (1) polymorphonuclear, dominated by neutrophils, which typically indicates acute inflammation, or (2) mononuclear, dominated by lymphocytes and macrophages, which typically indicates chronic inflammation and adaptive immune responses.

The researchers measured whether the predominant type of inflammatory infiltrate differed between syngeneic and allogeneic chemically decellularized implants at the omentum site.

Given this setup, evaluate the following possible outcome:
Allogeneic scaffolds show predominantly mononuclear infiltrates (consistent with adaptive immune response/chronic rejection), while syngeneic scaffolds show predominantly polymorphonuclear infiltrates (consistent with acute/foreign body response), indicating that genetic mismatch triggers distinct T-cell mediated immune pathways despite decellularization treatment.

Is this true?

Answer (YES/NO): NO